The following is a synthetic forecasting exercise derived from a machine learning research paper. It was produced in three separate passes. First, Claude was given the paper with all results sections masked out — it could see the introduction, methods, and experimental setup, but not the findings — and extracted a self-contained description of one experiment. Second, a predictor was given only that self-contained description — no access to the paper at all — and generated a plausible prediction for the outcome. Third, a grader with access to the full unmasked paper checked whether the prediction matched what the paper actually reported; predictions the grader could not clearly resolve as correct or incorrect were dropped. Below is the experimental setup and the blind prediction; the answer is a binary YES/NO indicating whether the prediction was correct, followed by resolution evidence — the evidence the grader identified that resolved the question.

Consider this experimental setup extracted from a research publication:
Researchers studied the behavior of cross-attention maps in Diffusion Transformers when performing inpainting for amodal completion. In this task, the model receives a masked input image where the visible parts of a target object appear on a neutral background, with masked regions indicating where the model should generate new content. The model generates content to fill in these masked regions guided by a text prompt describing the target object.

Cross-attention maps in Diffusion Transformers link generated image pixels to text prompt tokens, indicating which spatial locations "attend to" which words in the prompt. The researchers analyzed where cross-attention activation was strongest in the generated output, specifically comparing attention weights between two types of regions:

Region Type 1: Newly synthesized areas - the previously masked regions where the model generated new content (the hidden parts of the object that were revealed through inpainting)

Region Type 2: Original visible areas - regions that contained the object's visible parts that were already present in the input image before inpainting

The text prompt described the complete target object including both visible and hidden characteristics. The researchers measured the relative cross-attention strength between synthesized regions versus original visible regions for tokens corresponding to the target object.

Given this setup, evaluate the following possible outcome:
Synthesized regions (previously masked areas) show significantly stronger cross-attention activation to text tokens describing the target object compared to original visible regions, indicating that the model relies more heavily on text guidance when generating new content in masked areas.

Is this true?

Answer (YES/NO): YES